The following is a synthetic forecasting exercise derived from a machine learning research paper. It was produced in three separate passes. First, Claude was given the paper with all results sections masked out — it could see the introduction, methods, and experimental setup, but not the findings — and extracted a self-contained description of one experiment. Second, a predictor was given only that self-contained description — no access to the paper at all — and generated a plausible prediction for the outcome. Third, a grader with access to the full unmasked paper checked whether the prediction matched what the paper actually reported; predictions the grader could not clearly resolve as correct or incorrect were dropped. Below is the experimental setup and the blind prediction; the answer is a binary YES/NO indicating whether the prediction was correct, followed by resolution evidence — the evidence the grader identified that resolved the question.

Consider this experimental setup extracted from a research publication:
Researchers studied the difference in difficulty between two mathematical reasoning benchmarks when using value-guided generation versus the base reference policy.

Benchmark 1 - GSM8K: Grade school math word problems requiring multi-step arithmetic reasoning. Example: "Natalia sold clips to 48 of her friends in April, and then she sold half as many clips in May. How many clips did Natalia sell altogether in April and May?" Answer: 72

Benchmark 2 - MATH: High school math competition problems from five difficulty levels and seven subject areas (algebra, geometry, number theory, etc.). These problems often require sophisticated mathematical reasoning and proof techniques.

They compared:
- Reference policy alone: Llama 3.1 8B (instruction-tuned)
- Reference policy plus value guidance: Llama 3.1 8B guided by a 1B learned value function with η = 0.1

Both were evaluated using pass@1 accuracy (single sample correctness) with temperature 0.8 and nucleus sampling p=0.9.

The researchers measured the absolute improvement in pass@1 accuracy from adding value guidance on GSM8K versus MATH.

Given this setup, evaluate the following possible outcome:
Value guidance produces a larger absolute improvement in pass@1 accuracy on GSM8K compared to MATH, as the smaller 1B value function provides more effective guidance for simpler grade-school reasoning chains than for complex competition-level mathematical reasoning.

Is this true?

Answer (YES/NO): NO